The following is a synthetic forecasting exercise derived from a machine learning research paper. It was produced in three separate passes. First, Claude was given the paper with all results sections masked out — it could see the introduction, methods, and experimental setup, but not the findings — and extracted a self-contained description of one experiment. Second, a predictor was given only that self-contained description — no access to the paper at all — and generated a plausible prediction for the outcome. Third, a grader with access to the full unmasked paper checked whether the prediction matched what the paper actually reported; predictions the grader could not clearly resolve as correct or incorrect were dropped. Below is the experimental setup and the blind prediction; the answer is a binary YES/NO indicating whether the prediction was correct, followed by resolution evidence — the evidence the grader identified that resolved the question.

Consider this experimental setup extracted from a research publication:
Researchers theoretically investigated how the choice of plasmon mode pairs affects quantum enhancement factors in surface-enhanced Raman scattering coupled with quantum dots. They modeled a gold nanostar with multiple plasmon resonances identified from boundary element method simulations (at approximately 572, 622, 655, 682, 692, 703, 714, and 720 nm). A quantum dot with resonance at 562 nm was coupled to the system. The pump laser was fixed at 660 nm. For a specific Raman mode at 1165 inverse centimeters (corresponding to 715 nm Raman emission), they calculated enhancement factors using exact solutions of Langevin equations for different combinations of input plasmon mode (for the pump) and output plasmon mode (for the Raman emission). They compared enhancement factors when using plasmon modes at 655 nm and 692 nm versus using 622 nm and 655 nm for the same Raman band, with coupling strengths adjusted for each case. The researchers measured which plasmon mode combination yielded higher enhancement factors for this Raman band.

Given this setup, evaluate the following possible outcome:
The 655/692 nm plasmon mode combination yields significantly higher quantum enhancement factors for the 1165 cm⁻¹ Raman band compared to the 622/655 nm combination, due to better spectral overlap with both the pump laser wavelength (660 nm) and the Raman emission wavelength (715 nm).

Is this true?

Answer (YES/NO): NO